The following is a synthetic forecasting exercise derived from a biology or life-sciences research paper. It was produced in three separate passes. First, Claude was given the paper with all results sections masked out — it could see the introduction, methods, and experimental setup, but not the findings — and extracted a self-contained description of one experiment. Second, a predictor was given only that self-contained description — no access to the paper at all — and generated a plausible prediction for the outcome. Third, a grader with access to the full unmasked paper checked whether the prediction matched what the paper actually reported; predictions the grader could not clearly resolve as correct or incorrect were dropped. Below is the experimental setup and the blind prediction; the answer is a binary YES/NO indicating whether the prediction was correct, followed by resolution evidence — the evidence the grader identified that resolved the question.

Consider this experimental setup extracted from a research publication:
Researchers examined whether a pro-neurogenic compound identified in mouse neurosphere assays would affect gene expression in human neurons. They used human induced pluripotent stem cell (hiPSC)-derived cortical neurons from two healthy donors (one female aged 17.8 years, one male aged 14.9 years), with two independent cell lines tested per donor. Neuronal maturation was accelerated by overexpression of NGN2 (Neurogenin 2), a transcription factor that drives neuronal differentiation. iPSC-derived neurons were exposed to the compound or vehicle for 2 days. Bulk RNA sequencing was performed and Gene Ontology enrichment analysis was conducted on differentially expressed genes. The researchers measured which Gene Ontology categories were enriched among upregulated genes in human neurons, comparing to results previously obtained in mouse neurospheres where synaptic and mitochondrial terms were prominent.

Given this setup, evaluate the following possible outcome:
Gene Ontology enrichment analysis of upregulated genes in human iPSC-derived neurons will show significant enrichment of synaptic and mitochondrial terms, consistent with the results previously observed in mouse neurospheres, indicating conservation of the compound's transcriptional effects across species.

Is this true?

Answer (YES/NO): NO